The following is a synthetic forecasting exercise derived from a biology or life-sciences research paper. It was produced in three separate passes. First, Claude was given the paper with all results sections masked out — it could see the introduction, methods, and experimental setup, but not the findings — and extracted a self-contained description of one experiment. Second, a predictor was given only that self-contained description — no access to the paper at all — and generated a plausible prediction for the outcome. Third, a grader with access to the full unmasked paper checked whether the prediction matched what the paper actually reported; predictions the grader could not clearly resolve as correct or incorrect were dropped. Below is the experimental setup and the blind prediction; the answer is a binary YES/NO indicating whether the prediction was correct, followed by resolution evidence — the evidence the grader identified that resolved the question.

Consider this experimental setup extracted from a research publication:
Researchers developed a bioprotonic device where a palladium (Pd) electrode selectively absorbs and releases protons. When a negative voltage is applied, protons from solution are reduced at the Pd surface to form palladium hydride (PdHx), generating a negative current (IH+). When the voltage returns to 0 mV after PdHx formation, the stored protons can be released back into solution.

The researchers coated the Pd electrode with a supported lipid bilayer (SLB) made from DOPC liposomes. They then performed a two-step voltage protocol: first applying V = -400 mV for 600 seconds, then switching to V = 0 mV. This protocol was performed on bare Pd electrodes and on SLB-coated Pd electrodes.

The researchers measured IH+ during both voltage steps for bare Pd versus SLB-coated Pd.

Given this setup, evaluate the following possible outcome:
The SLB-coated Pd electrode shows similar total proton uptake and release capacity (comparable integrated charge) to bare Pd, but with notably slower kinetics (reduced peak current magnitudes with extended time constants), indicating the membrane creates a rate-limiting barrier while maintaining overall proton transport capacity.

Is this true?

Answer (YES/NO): NO